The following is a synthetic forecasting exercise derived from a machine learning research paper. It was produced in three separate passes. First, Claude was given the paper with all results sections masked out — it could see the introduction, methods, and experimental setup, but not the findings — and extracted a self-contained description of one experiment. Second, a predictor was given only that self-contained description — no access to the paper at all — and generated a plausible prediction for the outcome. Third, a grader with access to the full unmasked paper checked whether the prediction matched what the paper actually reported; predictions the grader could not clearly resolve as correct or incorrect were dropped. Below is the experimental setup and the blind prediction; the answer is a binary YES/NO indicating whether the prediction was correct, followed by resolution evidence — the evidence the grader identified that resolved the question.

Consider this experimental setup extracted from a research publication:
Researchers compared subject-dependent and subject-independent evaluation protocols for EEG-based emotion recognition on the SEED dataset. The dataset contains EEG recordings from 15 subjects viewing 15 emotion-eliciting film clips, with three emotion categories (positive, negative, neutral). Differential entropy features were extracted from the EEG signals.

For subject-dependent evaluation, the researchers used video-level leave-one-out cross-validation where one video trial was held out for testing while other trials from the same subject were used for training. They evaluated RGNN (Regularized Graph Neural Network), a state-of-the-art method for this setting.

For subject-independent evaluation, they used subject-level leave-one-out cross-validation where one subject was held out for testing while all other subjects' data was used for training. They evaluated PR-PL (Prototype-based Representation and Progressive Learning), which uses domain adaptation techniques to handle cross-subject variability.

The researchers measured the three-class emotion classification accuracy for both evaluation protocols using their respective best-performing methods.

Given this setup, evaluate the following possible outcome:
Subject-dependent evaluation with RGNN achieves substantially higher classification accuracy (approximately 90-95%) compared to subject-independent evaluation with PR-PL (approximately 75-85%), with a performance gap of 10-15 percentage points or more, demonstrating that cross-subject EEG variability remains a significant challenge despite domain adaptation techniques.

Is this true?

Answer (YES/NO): NO